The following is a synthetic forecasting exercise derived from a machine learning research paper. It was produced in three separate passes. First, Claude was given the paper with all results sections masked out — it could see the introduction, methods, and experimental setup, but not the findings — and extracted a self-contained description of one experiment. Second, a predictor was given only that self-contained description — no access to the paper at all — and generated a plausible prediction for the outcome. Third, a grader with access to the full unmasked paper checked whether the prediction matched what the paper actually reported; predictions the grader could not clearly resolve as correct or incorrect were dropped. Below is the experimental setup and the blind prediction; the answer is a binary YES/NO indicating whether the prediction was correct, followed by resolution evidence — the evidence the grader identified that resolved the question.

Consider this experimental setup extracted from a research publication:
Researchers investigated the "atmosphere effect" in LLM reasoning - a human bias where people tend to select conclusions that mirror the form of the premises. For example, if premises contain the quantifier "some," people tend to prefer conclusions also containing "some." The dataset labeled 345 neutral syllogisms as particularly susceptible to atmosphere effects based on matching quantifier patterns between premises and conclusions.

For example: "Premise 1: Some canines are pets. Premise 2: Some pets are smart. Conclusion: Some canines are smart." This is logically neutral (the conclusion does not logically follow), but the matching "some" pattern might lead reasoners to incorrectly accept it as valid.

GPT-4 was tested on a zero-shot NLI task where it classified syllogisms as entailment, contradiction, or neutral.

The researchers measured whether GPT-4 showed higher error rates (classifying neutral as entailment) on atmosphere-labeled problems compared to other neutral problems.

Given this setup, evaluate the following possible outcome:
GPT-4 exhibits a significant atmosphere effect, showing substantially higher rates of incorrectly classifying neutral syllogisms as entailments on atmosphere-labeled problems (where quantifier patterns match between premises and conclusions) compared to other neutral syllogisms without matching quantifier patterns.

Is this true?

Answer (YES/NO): YES